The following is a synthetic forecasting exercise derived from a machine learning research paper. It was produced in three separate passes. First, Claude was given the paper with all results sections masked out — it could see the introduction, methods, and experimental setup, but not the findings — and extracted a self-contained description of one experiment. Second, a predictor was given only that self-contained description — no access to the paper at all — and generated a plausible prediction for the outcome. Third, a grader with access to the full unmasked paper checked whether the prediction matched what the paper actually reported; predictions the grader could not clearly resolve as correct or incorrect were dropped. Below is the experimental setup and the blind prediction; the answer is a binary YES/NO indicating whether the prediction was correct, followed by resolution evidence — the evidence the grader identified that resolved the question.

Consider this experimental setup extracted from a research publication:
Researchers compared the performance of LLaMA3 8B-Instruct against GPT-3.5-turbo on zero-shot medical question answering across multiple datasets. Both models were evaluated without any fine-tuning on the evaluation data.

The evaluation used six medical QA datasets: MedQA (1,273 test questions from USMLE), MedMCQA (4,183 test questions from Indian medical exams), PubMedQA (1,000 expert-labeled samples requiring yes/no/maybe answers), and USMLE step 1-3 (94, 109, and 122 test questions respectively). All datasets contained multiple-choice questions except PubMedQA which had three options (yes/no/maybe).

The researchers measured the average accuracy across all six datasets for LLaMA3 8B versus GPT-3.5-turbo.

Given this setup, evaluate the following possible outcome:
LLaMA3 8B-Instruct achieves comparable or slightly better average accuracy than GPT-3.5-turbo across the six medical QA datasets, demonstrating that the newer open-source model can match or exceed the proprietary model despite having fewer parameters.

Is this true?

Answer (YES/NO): NO